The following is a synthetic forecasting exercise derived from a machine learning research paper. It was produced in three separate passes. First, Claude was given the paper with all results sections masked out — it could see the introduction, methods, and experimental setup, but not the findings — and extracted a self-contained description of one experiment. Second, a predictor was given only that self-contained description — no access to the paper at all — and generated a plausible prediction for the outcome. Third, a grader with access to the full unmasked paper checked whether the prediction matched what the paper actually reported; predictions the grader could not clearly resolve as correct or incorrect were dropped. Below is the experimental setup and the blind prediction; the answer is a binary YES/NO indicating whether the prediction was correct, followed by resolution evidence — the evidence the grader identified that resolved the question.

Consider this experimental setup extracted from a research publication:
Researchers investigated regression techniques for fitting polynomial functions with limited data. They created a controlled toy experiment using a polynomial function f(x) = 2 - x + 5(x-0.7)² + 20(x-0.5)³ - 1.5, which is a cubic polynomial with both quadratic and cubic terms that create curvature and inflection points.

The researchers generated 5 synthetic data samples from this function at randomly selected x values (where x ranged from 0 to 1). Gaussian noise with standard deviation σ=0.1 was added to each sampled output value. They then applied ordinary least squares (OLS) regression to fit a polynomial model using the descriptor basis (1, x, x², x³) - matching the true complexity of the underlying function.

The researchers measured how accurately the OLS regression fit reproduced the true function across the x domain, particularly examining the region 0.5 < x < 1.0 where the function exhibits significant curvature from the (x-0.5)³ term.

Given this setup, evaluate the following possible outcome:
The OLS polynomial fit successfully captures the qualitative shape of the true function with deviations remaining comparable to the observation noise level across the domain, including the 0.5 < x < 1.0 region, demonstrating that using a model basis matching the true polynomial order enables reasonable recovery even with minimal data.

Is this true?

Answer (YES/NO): NO